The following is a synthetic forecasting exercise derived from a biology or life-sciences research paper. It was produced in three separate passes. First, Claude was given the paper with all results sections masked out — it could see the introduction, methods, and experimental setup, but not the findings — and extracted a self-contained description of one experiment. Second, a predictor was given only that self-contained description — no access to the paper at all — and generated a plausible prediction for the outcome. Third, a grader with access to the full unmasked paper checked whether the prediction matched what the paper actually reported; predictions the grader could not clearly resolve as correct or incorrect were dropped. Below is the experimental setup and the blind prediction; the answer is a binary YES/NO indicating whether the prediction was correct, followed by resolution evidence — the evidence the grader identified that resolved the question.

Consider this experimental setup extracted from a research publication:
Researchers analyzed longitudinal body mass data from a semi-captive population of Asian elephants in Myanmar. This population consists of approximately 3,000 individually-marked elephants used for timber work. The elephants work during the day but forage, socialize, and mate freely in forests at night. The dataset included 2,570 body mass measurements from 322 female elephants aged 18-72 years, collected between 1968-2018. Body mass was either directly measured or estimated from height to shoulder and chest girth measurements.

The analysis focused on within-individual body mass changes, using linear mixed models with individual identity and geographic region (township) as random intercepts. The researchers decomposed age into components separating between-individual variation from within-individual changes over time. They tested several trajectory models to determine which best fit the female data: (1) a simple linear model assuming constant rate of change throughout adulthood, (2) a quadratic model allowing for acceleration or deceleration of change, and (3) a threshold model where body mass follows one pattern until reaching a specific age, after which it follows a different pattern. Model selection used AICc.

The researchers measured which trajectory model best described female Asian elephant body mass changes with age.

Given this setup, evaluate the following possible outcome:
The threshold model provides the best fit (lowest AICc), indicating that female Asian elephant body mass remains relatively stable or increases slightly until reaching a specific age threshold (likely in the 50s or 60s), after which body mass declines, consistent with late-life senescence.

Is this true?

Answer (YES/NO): NO